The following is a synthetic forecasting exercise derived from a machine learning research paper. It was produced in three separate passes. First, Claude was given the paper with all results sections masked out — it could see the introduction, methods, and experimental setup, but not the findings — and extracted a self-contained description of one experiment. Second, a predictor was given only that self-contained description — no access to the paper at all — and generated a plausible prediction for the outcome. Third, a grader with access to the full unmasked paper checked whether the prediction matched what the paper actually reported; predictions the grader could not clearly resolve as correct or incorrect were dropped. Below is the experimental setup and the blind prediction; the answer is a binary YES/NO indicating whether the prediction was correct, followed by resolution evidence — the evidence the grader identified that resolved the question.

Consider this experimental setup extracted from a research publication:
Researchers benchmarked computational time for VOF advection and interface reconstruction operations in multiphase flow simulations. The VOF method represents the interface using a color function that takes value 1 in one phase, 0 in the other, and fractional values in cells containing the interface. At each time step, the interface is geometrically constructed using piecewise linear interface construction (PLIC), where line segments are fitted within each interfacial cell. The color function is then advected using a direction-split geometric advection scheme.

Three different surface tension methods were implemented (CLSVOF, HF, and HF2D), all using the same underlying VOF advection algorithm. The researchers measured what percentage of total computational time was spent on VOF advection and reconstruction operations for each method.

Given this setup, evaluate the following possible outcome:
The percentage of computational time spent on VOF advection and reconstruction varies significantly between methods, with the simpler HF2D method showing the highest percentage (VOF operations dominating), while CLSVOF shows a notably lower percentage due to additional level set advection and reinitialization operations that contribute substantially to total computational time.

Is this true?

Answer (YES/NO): NO